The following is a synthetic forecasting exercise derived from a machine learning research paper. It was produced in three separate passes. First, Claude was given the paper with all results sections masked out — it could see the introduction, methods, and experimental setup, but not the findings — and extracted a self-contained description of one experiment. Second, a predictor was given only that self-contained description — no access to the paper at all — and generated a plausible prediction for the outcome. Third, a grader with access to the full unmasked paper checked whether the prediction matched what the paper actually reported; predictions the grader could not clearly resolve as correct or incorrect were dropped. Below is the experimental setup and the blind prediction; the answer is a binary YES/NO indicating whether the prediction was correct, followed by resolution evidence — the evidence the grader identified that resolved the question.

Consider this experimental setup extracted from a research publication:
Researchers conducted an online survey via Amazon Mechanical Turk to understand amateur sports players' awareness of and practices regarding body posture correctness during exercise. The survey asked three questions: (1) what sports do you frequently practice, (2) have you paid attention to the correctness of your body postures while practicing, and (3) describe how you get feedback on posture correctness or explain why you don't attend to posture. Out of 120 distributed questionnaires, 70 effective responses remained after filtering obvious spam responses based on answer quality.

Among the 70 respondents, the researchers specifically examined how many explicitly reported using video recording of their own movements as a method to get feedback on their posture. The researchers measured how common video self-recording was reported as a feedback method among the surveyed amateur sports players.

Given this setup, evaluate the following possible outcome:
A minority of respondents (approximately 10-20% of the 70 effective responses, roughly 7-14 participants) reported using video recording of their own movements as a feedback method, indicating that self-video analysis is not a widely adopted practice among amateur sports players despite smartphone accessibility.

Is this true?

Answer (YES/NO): NO